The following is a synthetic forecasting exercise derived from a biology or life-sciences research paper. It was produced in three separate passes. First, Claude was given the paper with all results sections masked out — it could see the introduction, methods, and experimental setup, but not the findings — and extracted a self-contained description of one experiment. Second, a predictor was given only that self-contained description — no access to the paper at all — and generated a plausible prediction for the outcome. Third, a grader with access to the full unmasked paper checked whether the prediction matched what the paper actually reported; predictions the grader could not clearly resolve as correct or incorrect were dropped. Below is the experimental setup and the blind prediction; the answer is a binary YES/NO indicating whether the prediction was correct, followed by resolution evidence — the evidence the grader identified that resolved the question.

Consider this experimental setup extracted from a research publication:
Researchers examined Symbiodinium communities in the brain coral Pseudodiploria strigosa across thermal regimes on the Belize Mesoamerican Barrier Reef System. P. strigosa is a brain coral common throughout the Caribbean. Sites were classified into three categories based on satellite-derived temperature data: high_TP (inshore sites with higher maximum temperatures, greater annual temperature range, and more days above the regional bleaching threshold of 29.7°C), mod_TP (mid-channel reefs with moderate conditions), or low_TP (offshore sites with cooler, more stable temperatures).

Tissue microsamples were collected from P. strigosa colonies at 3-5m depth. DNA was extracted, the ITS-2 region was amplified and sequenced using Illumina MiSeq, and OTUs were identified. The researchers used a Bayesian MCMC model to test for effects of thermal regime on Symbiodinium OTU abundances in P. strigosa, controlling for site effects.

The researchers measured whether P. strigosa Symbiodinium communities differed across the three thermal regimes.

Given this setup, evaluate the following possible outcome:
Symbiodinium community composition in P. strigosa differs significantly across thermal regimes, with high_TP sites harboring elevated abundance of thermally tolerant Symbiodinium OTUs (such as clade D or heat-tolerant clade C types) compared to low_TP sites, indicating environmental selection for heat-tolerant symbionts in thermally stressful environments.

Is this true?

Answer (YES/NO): NO